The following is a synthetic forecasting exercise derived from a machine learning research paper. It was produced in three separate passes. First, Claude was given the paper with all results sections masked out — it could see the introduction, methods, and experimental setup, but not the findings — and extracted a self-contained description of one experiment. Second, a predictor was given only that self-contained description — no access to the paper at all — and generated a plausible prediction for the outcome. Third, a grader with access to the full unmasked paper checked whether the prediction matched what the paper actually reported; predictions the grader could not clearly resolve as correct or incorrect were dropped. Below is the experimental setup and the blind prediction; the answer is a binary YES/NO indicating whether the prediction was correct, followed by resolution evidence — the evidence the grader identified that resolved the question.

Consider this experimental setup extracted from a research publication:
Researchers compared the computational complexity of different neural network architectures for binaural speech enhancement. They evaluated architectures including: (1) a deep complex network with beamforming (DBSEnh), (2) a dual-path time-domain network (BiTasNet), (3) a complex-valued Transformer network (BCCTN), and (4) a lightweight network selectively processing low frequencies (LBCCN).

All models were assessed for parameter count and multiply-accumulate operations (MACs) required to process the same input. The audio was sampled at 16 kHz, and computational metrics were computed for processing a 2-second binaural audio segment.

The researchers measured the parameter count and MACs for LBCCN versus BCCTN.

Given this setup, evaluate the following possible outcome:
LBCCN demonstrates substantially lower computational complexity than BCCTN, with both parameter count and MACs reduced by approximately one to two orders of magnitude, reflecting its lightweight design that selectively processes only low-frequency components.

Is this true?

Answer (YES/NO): YES